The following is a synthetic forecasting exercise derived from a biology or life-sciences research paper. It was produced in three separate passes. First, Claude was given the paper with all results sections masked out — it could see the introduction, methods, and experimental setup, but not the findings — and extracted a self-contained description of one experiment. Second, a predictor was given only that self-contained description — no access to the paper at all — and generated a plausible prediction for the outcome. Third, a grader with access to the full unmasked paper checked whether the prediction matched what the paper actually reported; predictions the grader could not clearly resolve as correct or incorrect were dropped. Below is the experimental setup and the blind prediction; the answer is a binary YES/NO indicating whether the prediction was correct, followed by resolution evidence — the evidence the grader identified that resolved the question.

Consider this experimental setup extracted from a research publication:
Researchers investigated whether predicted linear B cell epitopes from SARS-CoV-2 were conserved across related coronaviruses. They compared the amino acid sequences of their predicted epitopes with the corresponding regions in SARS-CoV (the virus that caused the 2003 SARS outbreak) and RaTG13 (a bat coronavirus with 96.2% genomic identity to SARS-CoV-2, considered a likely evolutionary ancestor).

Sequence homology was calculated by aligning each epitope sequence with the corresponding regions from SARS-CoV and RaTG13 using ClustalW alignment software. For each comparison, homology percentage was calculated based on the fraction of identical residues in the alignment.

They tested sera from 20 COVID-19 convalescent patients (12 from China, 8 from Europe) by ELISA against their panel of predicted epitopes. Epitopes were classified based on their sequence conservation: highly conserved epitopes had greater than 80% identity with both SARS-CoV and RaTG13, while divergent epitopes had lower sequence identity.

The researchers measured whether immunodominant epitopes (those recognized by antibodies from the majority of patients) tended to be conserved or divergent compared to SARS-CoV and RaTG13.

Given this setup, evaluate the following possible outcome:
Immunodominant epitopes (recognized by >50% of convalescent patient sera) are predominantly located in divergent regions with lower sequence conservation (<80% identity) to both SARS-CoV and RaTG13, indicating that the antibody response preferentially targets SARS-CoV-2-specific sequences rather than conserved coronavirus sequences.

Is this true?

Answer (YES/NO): NO